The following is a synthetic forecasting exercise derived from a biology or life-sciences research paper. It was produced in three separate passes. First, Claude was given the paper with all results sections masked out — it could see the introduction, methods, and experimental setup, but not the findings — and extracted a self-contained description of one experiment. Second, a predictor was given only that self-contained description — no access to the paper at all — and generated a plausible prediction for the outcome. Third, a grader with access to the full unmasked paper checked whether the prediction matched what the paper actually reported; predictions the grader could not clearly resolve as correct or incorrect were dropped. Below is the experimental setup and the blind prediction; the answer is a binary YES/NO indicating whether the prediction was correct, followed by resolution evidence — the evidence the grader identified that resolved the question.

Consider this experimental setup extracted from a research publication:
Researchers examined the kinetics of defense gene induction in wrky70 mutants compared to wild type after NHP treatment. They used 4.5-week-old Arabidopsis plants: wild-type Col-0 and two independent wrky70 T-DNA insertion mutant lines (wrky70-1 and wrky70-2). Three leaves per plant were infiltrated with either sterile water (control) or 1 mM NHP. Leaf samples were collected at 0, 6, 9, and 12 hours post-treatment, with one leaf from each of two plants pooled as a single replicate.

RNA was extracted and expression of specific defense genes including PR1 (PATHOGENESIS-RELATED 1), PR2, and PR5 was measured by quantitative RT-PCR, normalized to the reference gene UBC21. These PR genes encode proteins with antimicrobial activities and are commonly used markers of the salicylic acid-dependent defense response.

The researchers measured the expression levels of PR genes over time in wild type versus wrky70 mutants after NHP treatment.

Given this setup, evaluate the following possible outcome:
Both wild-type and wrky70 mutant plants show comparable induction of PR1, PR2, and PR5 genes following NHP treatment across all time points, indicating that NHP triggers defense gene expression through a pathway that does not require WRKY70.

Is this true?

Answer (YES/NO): NO